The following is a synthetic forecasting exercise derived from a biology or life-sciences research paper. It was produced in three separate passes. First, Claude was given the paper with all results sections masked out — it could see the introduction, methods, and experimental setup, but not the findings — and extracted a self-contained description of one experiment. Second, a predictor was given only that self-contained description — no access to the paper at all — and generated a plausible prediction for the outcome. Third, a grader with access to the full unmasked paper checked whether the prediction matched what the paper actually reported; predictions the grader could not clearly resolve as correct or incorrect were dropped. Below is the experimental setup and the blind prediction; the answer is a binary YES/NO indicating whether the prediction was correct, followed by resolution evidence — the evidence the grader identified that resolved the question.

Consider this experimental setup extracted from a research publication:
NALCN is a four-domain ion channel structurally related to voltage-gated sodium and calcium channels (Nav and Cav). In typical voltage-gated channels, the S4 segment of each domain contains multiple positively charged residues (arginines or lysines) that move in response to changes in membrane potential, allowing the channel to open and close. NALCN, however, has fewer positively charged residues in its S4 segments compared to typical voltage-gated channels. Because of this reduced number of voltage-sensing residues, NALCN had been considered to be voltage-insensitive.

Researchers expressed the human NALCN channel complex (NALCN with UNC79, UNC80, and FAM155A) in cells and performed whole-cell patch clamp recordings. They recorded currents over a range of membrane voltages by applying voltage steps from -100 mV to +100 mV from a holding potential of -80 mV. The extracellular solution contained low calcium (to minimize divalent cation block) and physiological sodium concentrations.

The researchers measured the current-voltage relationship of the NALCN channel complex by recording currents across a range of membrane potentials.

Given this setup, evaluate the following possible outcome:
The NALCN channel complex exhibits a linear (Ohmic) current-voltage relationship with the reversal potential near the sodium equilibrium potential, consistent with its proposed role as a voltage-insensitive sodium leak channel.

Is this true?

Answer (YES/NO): NO